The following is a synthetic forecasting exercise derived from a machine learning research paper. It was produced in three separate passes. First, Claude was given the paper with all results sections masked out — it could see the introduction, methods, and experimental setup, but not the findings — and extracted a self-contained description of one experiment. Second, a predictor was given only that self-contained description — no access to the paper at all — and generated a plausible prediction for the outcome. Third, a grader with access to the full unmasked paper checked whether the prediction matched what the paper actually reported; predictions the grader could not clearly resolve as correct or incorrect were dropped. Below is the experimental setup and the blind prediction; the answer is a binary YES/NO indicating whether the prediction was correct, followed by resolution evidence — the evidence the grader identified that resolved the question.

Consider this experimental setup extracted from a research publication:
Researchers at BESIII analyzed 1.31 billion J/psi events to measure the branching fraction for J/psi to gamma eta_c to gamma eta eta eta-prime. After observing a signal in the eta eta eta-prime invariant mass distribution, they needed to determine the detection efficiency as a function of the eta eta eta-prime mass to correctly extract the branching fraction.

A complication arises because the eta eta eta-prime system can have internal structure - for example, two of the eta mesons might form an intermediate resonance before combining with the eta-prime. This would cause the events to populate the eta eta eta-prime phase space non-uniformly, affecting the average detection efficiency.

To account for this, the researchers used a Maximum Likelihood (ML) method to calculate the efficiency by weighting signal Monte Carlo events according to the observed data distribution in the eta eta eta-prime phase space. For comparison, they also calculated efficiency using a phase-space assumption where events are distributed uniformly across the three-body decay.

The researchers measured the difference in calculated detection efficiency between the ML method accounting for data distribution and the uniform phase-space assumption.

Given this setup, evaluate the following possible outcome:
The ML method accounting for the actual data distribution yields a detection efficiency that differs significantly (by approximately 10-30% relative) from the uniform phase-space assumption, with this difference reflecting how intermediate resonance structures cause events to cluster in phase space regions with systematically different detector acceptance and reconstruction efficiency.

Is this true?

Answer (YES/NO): NO